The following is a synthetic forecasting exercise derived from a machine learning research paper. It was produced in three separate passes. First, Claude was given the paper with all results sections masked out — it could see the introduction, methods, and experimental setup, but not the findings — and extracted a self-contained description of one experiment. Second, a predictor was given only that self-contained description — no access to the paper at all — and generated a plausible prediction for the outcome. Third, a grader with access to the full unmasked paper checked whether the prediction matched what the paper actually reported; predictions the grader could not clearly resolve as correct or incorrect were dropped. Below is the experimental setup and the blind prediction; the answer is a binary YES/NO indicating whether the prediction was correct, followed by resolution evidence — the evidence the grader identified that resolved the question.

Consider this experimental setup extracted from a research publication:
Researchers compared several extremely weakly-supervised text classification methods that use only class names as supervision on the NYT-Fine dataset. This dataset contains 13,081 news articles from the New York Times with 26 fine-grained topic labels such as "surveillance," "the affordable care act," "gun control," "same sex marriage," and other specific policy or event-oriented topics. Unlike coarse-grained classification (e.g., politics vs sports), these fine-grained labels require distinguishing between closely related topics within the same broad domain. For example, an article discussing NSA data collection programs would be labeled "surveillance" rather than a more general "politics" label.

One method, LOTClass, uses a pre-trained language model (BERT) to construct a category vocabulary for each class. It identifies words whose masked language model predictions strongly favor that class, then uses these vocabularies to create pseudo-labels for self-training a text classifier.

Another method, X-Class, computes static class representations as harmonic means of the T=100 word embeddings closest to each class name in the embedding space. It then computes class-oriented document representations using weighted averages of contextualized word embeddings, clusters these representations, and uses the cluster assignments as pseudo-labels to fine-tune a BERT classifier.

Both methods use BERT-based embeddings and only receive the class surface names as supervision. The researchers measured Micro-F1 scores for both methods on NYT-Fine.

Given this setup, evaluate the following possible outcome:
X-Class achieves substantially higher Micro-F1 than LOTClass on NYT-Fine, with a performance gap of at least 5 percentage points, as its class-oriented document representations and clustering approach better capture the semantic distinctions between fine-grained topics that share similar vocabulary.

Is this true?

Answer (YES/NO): YES